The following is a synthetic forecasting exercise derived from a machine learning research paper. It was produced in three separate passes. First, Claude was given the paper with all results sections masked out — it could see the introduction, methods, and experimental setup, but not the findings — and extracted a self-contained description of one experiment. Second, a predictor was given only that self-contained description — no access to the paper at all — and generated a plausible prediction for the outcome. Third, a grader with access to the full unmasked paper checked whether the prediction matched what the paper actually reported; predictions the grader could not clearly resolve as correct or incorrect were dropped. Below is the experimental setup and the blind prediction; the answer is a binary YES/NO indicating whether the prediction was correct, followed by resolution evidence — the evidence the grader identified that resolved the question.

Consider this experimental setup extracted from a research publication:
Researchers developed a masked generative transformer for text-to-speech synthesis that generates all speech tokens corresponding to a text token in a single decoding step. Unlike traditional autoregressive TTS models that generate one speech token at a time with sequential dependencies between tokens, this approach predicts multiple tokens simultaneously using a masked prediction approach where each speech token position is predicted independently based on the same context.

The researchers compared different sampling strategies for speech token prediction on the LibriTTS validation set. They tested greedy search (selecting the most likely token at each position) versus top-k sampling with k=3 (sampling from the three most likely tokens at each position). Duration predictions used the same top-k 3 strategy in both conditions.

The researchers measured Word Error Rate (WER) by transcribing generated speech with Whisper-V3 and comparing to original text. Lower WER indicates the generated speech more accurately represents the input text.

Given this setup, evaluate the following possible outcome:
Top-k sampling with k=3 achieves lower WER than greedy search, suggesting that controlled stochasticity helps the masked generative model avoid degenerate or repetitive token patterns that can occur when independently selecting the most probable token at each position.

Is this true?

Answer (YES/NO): NO